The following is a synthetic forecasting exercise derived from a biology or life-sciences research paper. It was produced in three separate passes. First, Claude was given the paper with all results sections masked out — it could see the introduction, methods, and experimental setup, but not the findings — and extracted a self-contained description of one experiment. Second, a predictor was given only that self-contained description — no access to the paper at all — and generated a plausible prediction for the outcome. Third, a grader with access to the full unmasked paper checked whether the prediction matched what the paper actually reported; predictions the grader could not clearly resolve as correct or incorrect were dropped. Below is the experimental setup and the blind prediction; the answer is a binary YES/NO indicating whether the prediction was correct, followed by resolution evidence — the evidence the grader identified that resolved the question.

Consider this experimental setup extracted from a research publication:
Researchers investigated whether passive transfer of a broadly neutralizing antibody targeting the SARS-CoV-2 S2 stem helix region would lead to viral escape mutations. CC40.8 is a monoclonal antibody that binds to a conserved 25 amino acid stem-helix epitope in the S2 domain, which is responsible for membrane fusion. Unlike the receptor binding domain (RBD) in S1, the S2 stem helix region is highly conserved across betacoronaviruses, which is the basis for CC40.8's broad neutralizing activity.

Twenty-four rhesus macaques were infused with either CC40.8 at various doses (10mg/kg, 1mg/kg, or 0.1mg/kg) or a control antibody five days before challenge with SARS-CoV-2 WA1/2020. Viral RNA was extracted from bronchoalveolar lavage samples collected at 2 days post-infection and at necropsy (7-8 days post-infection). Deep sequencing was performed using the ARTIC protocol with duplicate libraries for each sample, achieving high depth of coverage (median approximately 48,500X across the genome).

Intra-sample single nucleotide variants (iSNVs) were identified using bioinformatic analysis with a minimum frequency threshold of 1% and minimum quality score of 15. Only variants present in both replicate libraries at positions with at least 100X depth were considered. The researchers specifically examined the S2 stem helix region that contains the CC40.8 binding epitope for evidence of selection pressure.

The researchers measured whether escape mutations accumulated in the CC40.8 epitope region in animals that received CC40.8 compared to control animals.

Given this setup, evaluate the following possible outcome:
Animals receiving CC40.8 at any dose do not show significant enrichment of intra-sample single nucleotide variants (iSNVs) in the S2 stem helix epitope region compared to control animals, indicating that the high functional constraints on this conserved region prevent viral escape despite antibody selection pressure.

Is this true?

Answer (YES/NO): YES